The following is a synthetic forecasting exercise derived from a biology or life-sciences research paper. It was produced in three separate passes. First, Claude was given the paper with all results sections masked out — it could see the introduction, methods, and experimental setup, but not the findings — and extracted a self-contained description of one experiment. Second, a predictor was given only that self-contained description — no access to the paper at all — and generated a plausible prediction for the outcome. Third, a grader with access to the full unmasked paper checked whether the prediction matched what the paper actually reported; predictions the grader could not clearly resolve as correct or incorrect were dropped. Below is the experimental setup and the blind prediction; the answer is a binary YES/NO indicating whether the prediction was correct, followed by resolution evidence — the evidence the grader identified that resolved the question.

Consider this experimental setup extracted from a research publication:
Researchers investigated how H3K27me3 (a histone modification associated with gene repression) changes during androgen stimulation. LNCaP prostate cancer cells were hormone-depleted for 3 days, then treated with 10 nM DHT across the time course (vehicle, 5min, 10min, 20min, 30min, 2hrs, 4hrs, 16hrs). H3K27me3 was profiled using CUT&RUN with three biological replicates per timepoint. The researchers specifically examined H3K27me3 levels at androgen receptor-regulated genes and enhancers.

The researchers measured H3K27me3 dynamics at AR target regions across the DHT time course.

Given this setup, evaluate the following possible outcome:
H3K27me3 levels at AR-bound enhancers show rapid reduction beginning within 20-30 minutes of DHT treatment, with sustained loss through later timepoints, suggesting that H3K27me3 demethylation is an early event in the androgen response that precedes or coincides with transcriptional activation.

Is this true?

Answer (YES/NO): NO